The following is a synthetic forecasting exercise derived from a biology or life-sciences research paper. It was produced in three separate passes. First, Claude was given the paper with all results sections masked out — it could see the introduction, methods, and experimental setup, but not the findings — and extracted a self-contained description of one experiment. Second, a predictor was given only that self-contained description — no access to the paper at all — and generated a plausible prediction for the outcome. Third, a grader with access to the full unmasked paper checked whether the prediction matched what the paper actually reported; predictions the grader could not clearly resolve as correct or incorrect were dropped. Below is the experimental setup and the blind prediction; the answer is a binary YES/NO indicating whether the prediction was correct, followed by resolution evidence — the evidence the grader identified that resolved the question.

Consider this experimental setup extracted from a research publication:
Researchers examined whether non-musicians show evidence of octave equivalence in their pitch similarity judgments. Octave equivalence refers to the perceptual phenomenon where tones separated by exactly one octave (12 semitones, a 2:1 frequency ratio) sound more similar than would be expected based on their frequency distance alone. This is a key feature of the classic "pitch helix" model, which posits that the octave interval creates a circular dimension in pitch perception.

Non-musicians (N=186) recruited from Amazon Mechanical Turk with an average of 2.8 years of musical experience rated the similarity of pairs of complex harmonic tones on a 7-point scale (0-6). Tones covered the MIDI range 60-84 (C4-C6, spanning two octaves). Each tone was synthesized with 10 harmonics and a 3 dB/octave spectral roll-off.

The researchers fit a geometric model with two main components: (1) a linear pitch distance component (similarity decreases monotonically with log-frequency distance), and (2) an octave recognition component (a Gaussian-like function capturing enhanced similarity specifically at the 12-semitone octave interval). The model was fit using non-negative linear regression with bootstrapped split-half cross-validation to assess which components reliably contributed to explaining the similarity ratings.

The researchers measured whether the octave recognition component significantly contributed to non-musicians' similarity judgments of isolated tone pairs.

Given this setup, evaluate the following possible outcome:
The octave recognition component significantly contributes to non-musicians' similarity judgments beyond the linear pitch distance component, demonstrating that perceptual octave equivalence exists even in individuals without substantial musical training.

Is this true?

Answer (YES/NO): NO